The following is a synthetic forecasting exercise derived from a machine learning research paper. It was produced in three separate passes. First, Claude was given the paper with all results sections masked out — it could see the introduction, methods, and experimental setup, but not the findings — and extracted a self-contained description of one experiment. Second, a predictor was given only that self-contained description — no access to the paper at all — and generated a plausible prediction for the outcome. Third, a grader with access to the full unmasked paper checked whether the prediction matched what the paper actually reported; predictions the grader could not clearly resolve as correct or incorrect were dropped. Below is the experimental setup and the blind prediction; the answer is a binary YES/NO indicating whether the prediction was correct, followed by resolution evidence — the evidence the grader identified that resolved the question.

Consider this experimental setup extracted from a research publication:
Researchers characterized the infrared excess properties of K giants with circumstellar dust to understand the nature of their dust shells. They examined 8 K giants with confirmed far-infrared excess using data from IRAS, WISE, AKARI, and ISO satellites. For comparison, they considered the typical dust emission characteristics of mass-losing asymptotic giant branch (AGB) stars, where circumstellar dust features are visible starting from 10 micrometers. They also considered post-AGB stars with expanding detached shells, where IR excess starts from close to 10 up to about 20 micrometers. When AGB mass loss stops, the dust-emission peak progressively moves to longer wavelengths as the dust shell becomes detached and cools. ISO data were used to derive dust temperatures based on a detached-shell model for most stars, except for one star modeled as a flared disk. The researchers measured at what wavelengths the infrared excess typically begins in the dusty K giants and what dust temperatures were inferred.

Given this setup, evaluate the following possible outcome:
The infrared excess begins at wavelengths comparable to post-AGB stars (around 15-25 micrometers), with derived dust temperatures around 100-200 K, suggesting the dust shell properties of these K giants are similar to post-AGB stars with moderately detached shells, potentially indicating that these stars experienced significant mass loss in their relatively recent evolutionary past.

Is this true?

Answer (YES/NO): NO